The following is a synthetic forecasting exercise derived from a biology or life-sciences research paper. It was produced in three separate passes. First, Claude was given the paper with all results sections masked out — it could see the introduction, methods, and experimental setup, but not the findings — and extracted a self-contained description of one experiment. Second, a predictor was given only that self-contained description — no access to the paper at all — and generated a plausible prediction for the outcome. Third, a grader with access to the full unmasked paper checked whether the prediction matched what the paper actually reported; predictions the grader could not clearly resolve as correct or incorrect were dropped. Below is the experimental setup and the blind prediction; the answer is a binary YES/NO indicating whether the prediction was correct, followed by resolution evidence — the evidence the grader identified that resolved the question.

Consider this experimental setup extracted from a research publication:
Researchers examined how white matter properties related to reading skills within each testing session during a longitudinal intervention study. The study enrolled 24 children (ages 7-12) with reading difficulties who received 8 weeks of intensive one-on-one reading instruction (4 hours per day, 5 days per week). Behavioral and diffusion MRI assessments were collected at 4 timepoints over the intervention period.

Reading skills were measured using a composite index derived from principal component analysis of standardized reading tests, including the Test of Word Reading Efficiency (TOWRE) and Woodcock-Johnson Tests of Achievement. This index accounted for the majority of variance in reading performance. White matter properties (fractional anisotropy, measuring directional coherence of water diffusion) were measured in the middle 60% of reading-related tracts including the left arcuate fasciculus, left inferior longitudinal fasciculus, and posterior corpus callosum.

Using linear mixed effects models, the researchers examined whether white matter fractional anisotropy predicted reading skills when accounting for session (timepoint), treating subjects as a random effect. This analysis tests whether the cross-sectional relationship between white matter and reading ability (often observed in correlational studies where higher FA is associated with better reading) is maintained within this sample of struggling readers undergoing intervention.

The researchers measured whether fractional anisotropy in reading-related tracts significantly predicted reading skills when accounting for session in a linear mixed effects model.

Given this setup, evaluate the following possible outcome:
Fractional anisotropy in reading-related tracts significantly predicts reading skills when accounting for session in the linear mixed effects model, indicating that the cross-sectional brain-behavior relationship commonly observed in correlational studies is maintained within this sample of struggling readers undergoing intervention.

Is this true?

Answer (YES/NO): YES